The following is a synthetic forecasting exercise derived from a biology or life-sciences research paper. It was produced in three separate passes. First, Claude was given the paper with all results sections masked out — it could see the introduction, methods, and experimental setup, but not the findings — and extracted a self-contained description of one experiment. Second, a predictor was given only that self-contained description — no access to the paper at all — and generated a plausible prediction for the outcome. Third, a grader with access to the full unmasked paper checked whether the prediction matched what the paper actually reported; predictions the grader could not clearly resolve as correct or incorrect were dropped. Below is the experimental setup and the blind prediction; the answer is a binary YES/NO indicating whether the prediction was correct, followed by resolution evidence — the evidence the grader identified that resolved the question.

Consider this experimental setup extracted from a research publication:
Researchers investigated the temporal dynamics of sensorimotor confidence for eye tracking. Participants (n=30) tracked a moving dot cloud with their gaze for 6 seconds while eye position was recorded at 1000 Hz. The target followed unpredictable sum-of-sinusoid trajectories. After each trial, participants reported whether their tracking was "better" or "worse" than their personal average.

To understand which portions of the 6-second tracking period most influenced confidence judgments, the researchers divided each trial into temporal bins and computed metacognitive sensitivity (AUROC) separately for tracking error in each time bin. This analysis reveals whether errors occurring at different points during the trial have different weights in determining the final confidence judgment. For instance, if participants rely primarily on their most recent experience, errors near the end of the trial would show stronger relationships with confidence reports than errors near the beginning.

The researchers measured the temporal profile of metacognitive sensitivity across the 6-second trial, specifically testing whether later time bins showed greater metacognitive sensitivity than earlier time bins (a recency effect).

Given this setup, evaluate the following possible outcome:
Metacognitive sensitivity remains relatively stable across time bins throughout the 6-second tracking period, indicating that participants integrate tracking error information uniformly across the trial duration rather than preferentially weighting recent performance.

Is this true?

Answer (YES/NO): NO